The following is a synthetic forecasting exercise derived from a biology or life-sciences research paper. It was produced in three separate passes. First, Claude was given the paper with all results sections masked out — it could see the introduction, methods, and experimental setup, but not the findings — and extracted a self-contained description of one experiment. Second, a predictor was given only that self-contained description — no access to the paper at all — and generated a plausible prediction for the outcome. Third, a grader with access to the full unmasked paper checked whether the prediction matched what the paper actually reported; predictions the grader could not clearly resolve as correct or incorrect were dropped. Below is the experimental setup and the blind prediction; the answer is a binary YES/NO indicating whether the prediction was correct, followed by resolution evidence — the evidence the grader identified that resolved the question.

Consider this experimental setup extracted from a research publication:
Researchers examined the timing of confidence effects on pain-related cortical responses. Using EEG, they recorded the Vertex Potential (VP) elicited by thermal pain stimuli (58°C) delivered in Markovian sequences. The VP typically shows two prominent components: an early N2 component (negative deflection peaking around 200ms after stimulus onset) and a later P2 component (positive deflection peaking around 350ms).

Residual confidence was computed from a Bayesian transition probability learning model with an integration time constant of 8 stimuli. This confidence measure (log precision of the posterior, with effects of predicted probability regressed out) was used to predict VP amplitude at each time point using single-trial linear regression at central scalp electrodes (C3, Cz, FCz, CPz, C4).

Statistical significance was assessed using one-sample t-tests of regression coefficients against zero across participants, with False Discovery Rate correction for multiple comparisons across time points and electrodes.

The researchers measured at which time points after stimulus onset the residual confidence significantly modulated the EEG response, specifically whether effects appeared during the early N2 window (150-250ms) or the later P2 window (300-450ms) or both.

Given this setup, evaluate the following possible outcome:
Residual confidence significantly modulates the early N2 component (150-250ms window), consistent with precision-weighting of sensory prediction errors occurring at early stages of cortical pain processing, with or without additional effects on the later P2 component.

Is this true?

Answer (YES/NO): YES